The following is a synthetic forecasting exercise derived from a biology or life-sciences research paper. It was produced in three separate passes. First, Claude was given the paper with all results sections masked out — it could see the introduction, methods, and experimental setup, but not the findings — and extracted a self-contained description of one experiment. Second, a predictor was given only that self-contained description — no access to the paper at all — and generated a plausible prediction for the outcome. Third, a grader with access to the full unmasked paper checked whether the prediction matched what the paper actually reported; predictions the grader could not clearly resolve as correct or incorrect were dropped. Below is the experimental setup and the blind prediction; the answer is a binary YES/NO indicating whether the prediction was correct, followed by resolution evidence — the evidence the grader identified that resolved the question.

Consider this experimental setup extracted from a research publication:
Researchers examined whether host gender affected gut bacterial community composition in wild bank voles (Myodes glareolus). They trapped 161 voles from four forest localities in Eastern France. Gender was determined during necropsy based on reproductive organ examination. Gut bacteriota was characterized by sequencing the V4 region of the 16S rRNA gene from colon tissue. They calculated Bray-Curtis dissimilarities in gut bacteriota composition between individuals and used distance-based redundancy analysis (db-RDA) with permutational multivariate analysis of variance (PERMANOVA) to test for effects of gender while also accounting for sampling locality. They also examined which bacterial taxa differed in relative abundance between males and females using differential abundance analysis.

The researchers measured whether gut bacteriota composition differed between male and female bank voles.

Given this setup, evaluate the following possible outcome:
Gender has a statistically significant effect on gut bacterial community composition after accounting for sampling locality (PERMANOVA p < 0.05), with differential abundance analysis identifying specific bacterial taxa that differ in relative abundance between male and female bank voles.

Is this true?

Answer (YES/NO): YES